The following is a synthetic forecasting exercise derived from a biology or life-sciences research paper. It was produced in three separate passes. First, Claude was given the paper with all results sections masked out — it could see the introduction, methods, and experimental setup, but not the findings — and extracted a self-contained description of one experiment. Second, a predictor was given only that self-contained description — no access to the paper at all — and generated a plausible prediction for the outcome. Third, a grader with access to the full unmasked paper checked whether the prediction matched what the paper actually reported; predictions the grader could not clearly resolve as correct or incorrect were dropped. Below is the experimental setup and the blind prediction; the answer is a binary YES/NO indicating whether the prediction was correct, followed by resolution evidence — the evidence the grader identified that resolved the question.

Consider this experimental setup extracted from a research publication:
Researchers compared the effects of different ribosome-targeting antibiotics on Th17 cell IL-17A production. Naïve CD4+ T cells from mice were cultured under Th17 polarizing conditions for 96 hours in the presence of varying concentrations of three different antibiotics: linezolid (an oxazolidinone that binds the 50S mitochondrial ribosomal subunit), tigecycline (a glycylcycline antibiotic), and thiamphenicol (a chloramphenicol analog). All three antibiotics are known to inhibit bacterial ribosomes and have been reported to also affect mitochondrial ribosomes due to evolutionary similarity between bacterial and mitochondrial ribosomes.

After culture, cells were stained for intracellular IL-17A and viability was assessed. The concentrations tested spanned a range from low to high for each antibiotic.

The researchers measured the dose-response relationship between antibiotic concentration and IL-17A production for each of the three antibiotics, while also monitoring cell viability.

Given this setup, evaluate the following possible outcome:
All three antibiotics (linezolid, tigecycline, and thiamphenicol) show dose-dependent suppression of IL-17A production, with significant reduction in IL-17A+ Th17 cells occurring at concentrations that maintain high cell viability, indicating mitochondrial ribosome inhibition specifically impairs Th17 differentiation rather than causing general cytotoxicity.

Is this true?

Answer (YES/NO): YES